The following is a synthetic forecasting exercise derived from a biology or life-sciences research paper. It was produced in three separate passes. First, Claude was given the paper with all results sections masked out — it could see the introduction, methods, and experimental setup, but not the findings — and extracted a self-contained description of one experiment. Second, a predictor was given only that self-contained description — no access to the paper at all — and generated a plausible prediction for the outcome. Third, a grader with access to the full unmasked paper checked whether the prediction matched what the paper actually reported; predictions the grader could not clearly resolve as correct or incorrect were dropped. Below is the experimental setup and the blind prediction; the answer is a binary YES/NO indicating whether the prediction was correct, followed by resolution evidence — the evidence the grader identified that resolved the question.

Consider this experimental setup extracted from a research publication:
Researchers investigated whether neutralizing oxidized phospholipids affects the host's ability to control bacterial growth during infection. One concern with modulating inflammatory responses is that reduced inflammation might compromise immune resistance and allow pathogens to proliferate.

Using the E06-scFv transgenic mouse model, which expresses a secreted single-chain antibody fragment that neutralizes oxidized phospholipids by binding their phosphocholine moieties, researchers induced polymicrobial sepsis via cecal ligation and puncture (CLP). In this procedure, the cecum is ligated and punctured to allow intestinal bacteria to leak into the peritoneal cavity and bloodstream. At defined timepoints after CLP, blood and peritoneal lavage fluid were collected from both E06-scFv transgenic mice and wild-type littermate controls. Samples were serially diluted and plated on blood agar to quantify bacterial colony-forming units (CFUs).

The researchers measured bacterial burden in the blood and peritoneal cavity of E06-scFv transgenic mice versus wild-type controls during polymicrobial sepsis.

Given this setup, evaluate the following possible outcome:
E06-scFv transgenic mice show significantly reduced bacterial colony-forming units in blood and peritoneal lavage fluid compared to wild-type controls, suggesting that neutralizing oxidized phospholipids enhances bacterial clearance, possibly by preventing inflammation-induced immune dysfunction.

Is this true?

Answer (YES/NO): NO